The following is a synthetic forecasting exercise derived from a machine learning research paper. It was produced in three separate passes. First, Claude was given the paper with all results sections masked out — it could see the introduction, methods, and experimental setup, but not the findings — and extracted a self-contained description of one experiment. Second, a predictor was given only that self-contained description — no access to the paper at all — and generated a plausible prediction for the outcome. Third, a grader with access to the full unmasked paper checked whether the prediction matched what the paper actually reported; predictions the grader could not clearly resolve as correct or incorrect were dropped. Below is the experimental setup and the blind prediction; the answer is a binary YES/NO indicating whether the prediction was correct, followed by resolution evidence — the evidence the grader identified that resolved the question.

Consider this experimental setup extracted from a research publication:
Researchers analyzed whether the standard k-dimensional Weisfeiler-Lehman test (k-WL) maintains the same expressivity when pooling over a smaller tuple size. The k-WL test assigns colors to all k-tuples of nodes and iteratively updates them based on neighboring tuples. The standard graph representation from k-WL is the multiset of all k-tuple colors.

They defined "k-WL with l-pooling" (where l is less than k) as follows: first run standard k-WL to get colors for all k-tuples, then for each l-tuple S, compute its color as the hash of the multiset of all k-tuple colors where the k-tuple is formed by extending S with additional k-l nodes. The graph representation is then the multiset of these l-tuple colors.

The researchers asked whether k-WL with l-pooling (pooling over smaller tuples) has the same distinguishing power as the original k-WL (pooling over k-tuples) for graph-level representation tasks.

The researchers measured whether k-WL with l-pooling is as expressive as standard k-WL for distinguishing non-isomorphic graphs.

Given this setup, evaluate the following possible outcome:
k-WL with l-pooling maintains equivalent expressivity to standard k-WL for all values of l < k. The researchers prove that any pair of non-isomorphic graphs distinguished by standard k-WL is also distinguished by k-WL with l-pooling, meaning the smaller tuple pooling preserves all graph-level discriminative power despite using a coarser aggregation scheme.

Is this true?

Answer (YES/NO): YES